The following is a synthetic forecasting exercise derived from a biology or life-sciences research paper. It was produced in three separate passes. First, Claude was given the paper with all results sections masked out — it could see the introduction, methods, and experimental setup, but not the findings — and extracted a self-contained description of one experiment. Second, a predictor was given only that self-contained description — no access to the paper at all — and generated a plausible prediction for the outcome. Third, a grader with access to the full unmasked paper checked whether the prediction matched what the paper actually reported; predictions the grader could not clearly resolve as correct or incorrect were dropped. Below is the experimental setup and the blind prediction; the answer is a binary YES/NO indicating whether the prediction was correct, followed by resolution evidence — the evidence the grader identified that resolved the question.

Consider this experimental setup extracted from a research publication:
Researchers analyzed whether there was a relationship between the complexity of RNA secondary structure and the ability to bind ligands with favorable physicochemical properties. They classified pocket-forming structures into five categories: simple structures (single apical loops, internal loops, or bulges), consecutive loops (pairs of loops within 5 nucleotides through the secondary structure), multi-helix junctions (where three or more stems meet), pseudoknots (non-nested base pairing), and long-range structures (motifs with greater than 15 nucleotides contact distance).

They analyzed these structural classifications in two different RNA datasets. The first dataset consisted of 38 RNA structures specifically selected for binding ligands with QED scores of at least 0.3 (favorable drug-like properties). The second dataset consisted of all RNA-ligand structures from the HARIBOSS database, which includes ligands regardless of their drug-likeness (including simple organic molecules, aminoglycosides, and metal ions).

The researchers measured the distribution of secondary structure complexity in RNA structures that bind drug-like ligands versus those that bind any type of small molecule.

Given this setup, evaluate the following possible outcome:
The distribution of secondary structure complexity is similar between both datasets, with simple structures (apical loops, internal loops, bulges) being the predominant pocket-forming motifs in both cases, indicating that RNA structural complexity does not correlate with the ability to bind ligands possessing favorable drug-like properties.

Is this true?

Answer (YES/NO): NO